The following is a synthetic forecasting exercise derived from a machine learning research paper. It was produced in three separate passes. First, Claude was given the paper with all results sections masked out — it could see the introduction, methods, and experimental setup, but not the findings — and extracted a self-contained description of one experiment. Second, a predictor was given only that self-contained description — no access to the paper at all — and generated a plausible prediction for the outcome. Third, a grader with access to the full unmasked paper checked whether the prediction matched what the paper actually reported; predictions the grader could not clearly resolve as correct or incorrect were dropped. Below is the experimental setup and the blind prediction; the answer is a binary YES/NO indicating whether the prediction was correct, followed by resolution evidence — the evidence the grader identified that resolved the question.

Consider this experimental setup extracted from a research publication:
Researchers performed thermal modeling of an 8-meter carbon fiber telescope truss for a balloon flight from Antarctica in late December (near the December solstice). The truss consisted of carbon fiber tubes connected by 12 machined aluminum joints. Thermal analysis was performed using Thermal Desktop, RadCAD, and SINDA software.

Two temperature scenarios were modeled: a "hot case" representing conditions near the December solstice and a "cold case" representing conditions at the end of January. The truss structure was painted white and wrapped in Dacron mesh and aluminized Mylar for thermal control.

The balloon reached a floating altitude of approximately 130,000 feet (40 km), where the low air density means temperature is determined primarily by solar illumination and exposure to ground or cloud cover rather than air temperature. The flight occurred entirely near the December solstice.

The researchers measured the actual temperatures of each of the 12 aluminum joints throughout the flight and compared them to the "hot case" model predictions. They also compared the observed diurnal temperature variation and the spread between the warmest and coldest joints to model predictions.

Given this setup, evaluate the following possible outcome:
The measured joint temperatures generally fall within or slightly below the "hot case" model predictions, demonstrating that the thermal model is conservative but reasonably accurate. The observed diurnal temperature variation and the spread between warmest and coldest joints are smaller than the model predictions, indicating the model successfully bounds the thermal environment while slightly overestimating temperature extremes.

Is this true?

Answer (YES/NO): NO